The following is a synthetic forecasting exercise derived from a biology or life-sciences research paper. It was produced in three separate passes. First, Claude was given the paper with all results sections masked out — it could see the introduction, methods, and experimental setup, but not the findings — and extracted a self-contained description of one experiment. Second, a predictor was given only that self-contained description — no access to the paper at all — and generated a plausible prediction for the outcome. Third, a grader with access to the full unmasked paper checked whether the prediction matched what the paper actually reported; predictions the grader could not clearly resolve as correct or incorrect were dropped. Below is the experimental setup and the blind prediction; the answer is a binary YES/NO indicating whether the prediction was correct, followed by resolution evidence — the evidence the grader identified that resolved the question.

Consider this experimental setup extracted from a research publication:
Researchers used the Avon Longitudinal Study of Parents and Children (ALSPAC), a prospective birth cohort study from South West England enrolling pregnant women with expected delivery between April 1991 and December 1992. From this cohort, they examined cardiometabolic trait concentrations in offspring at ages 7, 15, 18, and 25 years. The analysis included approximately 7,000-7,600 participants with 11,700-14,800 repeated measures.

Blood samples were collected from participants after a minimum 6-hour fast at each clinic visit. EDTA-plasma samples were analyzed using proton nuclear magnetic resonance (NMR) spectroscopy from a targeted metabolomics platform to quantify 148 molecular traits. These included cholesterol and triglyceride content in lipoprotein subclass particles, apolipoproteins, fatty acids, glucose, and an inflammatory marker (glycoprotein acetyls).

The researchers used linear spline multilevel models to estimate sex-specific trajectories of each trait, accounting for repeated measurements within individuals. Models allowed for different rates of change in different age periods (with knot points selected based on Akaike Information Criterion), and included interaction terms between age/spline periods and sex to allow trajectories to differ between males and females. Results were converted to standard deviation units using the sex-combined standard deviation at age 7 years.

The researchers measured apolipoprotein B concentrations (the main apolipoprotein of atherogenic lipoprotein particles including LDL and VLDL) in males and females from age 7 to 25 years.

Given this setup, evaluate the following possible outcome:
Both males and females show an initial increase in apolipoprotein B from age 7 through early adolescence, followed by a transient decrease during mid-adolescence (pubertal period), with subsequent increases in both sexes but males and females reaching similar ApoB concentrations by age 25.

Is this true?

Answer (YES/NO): NO